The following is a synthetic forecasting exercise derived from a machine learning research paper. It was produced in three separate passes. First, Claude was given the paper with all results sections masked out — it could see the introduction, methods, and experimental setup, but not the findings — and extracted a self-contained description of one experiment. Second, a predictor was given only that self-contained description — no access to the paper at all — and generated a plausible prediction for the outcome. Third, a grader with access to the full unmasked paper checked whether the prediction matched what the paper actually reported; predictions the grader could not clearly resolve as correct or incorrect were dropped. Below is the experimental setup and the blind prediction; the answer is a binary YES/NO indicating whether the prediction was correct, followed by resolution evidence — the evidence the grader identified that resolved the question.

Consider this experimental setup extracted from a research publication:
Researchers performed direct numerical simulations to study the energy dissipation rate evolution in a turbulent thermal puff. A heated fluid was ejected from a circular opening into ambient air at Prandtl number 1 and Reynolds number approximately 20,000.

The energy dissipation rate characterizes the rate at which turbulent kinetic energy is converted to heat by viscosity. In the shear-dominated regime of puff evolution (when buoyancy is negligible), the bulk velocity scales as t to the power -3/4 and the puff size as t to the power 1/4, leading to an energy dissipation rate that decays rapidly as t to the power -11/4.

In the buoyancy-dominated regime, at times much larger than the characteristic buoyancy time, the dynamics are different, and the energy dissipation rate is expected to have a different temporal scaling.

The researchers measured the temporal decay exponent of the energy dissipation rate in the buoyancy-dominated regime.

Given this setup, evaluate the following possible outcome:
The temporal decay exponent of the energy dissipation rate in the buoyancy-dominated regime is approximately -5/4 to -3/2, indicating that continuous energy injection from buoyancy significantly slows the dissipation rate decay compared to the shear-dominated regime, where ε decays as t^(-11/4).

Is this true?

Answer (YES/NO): NO